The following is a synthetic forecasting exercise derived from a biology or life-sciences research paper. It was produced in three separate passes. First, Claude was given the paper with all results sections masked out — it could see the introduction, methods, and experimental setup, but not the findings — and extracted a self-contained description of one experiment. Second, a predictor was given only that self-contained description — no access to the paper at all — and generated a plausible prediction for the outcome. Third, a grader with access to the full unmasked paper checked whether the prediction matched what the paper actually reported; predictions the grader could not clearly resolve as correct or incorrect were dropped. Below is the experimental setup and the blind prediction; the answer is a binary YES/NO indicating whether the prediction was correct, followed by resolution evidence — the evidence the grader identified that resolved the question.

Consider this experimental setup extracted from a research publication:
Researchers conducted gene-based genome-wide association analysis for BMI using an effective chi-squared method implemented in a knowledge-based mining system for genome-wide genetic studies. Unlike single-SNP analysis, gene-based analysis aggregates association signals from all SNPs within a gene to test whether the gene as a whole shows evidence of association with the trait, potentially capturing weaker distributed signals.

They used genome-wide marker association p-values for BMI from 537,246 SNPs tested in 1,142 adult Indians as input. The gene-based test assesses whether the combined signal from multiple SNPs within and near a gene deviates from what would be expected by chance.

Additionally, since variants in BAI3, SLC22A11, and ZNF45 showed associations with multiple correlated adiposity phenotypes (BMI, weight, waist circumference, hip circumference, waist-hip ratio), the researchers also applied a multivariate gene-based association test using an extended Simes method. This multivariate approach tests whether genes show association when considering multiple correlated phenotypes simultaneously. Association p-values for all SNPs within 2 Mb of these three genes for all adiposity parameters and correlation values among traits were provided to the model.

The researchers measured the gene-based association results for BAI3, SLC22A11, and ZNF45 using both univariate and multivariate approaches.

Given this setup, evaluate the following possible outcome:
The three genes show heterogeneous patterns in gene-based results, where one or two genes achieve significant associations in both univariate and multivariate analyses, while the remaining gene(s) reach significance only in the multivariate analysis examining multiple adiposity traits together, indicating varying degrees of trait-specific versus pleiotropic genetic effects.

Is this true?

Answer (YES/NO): NO